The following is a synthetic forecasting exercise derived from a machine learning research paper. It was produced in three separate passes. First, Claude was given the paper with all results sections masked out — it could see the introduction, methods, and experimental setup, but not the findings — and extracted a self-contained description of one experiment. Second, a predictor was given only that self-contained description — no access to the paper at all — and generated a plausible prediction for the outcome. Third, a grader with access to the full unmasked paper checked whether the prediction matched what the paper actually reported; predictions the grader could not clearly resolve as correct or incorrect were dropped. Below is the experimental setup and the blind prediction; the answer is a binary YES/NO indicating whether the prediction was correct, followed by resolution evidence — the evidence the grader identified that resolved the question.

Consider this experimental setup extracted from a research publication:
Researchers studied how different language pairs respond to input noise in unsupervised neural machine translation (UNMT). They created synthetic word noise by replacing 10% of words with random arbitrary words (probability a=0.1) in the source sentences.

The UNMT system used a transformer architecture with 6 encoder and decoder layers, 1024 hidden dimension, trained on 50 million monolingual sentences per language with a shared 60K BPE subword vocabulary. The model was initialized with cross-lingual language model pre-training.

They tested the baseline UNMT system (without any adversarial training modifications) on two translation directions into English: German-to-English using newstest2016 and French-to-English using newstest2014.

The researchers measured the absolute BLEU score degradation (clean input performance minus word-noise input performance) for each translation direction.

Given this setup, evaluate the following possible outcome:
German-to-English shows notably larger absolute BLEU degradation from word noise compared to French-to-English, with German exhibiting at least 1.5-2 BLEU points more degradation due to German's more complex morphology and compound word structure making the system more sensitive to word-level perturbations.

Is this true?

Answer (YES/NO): NO